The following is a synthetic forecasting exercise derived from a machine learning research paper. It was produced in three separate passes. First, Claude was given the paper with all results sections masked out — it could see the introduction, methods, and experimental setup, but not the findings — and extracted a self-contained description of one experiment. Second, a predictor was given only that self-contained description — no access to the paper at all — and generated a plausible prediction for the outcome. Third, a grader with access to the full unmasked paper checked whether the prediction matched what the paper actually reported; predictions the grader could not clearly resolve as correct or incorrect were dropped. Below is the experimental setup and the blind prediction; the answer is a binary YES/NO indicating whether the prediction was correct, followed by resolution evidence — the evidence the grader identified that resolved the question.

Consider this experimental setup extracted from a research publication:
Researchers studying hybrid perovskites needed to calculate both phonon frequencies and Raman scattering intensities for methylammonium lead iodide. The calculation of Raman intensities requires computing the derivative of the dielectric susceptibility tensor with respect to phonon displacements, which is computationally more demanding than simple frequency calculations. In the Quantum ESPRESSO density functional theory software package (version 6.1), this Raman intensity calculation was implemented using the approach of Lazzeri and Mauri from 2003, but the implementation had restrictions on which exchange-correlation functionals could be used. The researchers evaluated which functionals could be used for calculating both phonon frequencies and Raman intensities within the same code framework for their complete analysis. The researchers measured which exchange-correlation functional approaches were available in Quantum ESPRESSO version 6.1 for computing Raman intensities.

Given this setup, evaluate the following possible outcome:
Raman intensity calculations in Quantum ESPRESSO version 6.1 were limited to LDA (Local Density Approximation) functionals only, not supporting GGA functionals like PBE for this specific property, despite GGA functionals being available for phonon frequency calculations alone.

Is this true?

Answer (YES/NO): YES